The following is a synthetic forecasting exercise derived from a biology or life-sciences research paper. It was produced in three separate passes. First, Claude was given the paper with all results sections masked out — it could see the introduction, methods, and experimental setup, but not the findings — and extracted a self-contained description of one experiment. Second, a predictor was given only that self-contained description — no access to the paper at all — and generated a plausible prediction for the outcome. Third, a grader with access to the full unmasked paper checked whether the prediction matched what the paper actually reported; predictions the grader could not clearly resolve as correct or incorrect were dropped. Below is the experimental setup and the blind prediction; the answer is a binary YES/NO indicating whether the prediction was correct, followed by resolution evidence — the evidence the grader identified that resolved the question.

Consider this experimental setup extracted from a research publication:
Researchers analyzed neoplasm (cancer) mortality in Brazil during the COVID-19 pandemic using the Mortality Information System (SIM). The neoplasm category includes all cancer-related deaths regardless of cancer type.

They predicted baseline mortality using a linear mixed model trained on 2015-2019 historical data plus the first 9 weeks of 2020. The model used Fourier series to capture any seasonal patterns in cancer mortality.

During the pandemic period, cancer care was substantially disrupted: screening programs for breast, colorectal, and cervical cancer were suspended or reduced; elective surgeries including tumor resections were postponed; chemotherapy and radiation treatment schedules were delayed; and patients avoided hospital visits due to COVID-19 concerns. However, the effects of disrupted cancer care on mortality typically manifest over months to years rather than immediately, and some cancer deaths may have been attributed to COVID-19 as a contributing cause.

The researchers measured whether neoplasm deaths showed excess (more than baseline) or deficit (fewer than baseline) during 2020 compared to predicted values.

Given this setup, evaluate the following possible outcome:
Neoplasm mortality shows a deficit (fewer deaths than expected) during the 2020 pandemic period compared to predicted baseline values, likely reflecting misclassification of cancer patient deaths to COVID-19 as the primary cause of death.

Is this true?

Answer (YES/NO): YES